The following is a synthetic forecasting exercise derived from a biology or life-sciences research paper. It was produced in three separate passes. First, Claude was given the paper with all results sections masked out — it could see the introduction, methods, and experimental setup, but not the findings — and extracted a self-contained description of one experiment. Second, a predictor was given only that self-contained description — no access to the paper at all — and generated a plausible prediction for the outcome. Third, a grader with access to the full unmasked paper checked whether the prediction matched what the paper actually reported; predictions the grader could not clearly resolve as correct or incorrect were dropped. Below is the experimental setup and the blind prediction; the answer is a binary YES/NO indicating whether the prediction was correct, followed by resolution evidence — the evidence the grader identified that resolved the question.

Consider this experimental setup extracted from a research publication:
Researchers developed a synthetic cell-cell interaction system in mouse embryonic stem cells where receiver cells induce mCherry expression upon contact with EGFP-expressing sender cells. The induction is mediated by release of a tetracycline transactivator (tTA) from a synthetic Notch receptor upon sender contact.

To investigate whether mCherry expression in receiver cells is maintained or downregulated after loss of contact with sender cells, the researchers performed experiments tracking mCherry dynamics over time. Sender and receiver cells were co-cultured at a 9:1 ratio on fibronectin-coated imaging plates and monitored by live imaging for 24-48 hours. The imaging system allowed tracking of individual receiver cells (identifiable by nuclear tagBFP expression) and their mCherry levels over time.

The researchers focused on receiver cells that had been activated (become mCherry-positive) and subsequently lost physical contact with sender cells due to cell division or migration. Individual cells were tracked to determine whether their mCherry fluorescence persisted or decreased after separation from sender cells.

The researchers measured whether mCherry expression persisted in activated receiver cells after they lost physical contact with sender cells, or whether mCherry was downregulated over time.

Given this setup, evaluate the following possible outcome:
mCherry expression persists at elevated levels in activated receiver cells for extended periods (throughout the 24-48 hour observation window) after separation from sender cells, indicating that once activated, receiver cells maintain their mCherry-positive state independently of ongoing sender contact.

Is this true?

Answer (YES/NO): NO